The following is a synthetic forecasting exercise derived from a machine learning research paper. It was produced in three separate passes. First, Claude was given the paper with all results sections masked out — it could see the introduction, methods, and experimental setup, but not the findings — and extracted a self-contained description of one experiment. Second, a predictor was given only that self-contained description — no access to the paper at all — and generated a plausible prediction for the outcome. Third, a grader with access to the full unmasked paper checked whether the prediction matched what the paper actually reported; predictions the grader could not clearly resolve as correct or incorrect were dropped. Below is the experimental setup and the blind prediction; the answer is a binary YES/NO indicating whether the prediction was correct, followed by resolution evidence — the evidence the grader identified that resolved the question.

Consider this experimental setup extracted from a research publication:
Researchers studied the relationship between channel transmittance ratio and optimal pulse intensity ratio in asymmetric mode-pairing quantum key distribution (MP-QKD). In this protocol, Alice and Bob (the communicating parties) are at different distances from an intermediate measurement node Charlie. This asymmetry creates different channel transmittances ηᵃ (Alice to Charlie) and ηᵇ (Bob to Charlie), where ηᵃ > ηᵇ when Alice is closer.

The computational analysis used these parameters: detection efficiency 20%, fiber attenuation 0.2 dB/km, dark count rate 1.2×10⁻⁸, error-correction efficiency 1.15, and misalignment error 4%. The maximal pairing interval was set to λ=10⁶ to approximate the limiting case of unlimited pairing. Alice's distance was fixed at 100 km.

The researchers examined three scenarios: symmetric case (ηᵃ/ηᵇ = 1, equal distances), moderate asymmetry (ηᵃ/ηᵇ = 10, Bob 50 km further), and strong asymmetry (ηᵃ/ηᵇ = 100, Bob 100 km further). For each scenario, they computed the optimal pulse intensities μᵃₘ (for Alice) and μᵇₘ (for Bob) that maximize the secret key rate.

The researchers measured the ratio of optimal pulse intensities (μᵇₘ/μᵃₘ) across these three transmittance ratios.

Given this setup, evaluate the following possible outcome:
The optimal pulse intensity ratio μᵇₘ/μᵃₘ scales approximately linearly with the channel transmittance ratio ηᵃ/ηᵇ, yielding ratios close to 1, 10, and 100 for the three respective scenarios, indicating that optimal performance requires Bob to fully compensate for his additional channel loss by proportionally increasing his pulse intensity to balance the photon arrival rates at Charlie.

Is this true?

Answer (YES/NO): NO